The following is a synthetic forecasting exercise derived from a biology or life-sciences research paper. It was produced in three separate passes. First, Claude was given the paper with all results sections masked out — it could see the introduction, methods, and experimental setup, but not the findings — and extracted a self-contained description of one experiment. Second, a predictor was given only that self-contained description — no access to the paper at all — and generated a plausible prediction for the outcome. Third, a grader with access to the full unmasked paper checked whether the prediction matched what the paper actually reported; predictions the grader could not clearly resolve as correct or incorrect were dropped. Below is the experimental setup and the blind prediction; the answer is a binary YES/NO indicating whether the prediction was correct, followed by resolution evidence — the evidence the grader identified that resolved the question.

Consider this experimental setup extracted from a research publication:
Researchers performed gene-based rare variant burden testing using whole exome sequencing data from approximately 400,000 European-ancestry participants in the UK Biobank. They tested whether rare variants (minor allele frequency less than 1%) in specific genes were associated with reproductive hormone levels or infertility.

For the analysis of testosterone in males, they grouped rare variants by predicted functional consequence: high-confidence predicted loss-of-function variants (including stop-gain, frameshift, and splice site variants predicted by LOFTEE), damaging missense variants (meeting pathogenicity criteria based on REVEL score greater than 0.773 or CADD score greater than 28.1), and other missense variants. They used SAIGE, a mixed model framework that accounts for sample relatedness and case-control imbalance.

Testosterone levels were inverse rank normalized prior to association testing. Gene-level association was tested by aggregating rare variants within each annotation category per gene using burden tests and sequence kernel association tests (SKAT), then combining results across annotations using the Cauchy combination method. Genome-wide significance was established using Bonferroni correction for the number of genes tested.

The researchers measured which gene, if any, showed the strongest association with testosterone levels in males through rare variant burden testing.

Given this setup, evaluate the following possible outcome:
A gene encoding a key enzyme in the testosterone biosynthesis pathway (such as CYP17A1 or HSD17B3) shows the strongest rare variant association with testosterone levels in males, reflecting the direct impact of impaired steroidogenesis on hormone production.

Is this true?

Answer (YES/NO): NO